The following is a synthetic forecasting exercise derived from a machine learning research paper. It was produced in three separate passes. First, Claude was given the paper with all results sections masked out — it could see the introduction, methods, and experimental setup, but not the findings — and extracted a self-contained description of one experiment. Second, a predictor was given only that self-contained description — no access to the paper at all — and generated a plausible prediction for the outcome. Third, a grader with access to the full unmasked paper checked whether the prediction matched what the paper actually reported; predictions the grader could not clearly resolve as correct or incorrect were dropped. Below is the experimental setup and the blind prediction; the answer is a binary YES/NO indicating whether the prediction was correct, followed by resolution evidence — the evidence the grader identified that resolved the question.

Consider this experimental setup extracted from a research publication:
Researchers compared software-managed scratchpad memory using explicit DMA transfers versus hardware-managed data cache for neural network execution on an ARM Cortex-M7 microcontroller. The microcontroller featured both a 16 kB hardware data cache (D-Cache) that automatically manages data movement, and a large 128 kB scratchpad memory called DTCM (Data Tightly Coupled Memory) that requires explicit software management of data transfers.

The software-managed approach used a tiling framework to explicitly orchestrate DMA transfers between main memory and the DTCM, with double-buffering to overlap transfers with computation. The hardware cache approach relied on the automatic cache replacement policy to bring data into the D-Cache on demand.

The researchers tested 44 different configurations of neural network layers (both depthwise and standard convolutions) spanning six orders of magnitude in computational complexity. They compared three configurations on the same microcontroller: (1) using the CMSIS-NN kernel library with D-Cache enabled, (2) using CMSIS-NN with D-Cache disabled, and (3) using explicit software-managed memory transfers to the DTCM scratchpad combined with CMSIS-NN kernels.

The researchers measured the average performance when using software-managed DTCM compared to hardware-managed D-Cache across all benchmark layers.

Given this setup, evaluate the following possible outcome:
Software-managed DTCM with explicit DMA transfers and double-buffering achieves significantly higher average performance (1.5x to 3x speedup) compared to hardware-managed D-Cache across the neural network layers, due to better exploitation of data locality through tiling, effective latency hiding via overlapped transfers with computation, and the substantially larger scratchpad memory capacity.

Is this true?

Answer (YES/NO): NO